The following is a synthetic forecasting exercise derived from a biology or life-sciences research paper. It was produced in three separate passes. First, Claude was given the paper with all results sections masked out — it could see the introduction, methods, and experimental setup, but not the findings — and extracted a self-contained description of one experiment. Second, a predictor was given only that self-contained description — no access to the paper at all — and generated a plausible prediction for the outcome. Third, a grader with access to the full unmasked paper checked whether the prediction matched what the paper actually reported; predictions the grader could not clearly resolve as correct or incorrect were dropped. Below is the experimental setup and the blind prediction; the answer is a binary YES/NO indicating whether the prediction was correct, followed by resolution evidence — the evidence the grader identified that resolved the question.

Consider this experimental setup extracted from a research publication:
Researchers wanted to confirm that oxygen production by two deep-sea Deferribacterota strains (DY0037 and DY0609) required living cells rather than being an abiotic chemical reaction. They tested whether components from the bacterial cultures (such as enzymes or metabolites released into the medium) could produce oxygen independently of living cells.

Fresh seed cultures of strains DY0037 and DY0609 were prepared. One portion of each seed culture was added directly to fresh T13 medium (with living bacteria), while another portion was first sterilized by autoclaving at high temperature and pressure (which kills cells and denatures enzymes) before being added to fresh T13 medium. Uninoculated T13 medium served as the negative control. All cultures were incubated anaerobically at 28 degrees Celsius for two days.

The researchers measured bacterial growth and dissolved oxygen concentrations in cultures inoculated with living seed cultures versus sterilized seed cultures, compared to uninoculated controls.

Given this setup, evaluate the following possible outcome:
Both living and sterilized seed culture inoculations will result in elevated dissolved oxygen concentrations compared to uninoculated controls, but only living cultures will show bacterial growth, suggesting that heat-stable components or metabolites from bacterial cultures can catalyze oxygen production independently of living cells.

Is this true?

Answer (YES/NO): NO